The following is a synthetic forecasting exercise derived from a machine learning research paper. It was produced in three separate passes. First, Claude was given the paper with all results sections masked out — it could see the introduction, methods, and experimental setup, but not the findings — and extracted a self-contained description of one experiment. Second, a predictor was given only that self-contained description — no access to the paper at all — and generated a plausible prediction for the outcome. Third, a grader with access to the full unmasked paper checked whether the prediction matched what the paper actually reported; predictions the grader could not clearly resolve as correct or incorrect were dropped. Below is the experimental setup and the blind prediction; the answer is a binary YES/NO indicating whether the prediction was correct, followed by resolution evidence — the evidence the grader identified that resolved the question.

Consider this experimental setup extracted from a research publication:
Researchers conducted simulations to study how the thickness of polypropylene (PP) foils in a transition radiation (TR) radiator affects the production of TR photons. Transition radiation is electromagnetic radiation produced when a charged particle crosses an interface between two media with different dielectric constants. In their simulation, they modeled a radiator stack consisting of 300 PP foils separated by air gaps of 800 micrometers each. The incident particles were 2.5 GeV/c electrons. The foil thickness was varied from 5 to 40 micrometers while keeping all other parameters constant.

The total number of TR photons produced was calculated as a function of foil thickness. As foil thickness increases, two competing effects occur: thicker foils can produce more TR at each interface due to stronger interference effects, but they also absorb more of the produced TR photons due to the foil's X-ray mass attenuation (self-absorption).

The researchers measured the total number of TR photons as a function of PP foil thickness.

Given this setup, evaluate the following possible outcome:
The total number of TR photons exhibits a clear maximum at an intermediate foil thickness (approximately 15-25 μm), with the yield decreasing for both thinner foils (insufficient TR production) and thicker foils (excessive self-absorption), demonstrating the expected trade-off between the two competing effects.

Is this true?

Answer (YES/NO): NO